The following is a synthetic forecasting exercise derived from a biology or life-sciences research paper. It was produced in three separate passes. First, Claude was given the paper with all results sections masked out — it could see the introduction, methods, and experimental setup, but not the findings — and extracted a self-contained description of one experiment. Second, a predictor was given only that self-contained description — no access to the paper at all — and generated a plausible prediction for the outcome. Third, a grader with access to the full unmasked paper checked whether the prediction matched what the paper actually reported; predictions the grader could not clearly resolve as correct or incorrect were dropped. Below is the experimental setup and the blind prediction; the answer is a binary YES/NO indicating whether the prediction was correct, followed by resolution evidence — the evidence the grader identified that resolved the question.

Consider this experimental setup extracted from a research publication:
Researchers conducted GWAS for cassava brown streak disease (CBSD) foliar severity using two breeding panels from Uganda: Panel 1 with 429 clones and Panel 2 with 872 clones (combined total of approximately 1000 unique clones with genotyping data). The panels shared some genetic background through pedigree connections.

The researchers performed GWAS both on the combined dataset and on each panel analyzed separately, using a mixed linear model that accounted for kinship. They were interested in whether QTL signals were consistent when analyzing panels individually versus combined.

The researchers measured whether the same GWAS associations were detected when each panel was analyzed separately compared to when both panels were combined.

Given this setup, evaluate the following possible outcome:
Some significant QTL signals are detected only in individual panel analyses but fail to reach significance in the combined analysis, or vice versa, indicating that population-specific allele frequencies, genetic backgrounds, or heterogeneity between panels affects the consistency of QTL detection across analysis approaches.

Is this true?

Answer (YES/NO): YES